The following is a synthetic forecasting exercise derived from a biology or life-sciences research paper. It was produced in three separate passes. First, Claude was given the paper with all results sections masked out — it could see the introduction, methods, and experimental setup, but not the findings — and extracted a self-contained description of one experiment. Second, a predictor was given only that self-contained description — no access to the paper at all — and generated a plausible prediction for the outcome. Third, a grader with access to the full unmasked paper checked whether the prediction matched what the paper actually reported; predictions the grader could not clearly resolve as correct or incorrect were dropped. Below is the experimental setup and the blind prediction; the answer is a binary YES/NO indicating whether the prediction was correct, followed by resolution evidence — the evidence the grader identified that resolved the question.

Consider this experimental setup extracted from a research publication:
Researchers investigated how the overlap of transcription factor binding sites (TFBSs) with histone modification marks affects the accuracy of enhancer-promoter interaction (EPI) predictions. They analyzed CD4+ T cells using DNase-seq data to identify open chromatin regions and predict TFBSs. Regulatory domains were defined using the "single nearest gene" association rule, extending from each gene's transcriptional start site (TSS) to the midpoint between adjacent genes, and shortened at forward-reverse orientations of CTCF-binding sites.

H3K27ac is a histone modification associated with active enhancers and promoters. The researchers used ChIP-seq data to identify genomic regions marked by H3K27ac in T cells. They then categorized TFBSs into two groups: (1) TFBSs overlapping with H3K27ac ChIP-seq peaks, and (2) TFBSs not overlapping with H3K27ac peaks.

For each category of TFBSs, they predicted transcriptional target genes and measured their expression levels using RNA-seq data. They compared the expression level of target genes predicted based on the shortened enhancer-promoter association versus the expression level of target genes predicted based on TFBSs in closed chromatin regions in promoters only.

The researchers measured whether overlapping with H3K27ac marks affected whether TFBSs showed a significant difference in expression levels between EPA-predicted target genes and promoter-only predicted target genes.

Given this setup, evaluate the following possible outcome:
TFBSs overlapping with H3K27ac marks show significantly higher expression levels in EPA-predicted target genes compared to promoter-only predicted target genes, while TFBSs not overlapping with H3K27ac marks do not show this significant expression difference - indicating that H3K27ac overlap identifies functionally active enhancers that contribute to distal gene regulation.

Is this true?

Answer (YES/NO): YES